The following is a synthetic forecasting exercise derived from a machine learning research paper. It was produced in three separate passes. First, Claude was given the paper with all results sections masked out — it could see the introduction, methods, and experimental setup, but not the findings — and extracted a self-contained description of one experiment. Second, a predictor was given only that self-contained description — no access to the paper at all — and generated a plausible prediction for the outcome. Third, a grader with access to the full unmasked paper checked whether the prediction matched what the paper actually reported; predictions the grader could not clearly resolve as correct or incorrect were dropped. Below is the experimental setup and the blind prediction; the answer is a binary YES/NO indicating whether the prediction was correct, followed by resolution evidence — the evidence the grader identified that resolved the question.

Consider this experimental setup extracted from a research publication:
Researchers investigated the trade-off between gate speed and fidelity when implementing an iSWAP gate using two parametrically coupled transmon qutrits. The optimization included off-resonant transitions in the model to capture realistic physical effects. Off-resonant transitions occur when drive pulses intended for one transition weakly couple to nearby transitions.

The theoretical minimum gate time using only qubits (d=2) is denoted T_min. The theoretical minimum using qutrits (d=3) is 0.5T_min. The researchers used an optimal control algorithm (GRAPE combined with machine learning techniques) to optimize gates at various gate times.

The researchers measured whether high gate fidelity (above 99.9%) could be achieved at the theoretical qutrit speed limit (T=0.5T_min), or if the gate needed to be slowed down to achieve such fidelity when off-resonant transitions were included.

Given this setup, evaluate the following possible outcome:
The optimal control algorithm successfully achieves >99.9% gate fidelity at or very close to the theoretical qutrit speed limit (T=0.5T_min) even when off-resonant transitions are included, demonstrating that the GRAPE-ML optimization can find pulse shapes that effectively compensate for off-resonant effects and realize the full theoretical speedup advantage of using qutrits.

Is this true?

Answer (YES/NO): NO